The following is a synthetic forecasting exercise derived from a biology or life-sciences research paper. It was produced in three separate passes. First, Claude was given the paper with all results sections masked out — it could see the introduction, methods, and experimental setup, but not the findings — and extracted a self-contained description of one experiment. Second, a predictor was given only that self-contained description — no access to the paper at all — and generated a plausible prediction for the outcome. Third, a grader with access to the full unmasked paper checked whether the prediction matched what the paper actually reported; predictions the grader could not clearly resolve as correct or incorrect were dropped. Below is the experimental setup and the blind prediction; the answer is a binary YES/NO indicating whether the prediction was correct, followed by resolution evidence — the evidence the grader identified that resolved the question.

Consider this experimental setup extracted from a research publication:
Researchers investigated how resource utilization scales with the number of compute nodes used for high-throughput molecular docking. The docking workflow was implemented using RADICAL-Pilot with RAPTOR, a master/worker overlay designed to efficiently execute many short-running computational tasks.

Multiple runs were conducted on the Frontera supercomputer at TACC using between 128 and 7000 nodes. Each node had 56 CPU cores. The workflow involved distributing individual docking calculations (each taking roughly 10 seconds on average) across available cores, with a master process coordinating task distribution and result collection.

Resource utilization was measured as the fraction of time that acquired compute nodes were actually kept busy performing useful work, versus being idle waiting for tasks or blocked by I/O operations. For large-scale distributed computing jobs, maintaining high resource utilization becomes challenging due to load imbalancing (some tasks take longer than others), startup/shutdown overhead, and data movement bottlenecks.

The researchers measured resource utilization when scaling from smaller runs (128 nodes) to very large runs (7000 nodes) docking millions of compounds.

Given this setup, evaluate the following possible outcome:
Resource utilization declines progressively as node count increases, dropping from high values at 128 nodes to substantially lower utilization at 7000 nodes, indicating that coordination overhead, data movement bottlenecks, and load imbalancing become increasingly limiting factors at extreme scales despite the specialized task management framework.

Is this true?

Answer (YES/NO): NO